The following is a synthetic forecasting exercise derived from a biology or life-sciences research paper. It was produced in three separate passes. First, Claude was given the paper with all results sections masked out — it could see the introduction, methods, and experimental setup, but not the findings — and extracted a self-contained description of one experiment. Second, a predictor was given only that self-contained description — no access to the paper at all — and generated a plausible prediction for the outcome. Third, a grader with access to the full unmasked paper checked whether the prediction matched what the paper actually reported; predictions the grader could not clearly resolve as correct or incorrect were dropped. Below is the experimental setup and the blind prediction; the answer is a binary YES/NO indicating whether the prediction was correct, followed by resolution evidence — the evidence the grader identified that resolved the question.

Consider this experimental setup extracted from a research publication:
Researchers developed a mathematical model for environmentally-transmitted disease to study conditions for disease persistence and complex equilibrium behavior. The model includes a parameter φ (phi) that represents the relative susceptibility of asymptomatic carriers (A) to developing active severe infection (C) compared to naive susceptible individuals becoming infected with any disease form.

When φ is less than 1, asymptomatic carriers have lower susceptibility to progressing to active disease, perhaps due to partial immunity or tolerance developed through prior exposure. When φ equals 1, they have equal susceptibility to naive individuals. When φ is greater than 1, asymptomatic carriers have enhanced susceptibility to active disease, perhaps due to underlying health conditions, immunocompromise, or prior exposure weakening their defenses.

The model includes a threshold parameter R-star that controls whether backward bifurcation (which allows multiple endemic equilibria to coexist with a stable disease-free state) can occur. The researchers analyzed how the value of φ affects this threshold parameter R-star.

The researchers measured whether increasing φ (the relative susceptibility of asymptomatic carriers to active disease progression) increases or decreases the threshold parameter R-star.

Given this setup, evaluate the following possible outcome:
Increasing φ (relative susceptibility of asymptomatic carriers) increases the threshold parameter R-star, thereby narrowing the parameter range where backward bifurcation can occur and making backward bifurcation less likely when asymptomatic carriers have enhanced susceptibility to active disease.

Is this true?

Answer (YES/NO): NO